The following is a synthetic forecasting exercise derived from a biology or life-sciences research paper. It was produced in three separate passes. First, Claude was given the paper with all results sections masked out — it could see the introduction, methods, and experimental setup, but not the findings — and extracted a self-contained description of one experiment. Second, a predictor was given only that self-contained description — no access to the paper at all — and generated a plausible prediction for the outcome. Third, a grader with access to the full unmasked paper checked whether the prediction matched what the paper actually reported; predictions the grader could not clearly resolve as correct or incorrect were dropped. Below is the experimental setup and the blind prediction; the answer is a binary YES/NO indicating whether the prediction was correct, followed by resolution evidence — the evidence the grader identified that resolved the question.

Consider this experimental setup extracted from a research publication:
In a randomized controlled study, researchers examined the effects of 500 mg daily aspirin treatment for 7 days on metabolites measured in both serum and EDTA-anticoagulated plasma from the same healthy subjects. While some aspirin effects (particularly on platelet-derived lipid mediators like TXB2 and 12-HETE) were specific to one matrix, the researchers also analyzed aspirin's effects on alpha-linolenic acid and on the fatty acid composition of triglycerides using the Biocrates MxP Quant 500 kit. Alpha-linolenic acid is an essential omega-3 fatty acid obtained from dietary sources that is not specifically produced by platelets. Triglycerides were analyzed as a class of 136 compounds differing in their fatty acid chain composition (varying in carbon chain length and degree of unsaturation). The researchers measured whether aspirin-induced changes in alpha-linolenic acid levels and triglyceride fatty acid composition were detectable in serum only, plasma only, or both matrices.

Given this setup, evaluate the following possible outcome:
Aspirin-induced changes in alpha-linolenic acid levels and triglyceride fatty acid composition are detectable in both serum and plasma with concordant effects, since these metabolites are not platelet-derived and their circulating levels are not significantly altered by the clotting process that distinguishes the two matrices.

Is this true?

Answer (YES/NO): YES